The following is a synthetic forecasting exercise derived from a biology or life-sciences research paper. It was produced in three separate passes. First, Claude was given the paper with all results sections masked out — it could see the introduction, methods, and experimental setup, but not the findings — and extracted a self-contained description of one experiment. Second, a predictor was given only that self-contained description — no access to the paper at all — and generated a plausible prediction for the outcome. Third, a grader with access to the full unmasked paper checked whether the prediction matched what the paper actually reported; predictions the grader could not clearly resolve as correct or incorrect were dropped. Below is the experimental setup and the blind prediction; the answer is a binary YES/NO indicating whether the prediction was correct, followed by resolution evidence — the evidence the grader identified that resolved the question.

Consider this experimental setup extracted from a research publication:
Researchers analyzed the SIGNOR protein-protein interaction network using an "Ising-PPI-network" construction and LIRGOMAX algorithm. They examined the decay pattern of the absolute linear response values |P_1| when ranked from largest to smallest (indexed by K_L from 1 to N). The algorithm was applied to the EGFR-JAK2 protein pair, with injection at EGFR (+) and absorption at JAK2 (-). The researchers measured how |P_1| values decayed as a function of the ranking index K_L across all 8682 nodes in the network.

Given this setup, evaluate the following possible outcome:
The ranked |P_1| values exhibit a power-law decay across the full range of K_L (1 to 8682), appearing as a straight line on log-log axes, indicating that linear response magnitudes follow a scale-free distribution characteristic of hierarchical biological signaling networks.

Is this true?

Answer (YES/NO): NO